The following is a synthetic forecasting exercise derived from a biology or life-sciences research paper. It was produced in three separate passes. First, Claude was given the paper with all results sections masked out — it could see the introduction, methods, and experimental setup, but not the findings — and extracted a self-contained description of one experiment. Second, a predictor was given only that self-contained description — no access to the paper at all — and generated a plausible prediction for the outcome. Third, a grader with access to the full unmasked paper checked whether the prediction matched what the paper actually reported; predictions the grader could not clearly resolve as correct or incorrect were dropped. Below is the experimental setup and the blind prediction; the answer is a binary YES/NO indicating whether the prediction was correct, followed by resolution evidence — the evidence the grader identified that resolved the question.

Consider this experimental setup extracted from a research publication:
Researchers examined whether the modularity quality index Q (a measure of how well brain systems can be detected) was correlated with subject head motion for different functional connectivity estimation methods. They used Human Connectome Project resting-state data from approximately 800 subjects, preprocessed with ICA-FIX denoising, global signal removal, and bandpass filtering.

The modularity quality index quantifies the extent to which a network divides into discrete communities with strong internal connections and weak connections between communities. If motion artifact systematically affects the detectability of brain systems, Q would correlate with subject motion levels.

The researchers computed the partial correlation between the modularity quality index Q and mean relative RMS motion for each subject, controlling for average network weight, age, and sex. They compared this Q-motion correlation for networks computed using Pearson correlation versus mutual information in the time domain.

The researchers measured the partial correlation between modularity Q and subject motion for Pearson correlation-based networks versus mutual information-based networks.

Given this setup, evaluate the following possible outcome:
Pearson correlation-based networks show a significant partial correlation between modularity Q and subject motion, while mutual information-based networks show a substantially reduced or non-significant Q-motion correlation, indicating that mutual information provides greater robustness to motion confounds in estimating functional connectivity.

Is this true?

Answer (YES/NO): YES